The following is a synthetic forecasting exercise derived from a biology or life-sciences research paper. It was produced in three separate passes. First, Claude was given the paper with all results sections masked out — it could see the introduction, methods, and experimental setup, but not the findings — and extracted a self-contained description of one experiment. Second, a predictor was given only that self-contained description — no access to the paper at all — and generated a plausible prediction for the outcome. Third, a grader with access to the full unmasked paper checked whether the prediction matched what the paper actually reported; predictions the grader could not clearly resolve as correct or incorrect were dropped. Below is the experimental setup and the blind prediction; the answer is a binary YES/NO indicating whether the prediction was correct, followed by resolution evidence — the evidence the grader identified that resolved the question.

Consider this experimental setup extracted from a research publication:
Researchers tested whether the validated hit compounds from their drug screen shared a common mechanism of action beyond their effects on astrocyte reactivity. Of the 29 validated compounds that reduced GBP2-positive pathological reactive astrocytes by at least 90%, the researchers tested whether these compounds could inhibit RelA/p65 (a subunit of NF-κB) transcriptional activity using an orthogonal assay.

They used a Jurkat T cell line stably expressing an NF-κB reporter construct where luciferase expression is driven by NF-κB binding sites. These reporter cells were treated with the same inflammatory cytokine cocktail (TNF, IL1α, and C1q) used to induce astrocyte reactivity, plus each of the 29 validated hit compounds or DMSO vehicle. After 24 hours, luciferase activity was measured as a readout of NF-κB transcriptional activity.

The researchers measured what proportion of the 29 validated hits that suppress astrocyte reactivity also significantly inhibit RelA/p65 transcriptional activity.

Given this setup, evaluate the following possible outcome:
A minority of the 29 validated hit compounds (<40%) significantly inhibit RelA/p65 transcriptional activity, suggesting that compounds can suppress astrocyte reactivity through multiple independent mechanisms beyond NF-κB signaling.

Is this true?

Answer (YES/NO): NO